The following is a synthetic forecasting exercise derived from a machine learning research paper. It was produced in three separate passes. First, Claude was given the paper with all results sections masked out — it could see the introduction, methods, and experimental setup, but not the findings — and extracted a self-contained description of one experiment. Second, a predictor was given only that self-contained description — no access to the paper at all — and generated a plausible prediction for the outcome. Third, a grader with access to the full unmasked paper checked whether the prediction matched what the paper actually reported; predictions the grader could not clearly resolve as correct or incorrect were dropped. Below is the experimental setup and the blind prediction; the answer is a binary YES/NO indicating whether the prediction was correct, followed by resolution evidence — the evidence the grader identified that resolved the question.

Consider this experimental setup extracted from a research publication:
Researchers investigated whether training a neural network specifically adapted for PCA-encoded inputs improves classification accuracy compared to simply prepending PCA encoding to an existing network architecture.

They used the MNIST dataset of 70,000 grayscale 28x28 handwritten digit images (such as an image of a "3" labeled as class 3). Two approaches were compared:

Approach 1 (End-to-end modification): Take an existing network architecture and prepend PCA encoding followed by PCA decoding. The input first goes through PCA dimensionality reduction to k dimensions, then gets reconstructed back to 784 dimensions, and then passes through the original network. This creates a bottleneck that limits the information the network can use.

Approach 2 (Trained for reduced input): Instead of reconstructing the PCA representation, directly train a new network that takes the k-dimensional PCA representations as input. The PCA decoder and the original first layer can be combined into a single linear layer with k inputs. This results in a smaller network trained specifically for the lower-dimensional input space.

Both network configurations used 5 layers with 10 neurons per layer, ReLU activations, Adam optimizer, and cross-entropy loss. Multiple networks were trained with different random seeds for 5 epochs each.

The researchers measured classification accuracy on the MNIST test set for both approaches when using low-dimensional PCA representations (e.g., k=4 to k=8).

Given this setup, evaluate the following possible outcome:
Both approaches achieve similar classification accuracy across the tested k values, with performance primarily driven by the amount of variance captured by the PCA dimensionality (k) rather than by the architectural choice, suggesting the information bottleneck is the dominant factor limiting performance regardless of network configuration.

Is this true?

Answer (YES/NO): NO